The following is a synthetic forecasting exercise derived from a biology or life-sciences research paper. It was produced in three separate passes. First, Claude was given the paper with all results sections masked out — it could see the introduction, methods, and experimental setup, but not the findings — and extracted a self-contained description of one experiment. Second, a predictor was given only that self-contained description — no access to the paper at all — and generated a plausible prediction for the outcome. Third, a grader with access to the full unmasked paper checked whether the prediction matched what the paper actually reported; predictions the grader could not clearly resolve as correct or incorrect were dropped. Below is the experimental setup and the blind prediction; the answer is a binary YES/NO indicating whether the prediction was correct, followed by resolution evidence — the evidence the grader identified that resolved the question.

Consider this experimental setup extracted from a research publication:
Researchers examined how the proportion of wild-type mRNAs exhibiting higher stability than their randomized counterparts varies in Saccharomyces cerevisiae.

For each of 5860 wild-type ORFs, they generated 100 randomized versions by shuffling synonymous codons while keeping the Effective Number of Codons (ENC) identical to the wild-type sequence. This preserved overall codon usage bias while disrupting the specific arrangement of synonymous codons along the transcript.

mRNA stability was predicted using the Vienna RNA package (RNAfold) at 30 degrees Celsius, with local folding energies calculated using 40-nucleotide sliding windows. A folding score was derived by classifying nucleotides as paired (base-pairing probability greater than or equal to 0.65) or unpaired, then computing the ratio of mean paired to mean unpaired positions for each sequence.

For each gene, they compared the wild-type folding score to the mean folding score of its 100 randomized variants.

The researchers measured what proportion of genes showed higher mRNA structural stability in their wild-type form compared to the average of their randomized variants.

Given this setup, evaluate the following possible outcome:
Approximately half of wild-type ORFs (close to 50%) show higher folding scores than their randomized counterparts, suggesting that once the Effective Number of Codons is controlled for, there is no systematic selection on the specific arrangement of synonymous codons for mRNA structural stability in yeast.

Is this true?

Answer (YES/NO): NO